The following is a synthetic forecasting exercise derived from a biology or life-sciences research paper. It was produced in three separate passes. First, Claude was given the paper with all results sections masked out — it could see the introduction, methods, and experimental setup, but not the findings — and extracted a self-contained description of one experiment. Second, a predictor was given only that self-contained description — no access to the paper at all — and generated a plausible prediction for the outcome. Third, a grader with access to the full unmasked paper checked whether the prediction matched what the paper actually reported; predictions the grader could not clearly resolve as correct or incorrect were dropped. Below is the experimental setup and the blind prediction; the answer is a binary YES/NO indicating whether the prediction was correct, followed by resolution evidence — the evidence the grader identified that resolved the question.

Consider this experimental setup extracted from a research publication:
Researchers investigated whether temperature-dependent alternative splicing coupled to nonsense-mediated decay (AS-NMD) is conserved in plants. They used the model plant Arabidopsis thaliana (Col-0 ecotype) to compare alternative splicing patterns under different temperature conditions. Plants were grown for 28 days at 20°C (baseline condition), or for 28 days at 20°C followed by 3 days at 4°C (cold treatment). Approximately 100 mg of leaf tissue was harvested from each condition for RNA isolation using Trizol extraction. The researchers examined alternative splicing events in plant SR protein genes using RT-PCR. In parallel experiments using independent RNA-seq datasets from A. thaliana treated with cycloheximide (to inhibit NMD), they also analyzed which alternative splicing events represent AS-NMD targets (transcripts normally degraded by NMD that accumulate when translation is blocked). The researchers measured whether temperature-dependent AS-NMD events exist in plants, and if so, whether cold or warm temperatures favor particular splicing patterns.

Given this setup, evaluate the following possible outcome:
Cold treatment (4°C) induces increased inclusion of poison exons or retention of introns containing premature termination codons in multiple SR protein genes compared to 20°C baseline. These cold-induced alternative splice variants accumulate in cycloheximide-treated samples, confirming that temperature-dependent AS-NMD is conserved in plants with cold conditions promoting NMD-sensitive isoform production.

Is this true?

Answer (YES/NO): NO